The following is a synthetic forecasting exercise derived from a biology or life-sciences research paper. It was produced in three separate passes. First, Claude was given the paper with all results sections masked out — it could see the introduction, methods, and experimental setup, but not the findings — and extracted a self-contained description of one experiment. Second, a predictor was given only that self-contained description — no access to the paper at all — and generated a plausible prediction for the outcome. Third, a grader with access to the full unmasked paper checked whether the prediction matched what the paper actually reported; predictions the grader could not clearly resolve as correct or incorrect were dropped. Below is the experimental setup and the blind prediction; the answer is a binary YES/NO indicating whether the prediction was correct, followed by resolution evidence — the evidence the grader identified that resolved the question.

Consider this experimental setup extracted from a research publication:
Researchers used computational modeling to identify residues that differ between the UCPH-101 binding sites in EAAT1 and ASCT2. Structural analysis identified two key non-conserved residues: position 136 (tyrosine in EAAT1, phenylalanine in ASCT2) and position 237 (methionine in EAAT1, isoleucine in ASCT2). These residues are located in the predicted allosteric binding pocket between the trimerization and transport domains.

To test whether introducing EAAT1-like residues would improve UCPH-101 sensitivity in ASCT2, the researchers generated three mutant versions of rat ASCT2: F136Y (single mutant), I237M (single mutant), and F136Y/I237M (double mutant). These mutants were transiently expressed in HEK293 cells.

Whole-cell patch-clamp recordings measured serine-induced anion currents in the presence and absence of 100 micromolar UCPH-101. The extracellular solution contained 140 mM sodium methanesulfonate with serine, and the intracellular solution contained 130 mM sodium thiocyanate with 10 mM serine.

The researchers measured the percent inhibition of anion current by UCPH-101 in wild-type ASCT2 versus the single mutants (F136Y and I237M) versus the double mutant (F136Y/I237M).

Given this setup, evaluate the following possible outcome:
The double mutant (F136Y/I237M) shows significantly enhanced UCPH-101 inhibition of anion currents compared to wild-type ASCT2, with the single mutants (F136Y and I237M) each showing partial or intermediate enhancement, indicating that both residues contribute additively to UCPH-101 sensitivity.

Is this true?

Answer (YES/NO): NO